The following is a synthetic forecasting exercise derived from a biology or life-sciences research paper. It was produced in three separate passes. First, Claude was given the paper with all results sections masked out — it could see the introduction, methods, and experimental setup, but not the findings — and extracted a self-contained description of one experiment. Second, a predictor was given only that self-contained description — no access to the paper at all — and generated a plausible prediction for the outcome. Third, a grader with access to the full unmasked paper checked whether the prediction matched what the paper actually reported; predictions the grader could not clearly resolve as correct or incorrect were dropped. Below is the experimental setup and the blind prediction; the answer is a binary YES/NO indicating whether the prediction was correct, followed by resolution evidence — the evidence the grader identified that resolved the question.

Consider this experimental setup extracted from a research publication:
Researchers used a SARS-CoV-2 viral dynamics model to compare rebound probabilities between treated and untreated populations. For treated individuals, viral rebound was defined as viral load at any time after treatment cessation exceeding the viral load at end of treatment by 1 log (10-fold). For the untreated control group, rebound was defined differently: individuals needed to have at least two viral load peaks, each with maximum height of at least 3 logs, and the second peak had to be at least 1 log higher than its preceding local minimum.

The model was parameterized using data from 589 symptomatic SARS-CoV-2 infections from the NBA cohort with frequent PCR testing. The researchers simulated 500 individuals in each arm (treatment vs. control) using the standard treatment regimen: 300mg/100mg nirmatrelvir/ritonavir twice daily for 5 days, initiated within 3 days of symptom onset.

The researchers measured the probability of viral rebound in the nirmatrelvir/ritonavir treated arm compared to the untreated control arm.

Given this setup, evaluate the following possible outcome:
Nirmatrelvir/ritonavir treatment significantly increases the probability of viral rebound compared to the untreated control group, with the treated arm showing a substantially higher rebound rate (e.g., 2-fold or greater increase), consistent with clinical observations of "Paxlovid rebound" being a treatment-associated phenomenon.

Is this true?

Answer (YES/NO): YES